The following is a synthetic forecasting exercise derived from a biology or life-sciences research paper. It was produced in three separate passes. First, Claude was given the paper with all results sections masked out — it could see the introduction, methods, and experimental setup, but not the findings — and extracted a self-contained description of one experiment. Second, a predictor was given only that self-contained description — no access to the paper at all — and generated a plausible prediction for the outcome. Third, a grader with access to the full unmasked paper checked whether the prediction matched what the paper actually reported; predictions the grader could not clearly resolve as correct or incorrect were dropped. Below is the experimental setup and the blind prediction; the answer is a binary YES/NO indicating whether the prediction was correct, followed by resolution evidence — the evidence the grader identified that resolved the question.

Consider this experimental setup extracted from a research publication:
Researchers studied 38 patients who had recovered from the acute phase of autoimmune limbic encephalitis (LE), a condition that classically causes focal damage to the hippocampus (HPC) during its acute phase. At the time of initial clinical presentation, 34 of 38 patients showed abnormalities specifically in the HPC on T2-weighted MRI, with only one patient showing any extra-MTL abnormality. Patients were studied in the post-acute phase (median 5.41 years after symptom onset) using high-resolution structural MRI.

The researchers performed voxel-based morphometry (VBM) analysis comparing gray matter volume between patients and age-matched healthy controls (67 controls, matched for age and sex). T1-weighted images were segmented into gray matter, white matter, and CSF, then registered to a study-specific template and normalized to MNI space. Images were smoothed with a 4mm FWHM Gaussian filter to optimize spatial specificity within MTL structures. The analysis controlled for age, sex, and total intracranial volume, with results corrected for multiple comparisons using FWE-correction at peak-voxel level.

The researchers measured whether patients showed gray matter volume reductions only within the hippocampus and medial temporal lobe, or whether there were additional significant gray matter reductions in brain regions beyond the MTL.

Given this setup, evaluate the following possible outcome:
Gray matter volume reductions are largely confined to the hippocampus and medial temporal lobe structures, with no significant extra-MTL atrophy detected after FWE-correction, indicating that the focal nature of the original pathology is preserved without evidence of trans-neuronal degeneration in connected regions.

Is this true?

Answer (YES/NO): NO